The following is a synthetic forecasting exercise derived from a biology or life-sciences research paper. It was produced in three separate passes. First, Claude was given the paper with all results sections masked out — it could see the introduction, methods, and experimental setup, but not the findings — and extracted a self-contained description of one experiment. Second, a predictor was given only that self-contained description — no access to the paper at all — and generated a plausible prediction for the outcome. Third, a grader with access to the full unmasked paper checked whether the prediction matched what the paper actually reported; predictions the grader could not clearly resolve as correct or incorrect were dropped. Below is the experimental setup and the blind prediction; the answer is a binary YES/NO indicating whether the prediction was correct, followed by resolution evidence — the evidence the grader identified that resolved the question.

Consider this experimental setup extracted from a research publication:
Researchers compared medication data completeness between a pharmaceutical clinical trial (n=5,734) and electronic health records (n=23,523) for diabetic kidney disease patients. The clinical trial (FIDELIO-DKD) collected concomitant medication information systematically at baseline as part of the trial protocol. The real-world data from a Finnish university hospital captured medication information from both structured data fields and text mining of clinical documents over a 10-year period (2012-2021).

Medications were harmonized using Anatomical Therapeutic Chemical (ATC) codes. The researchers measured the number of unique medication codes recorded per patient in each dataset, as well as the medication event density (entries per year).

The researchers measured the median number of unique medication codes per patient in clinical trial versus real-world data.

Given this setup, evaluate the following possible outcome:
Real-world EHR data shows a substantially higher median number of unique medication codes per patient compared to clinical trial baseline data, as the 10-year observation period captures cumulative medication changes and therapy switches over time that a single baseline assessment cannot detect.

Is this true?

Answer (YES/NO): YES